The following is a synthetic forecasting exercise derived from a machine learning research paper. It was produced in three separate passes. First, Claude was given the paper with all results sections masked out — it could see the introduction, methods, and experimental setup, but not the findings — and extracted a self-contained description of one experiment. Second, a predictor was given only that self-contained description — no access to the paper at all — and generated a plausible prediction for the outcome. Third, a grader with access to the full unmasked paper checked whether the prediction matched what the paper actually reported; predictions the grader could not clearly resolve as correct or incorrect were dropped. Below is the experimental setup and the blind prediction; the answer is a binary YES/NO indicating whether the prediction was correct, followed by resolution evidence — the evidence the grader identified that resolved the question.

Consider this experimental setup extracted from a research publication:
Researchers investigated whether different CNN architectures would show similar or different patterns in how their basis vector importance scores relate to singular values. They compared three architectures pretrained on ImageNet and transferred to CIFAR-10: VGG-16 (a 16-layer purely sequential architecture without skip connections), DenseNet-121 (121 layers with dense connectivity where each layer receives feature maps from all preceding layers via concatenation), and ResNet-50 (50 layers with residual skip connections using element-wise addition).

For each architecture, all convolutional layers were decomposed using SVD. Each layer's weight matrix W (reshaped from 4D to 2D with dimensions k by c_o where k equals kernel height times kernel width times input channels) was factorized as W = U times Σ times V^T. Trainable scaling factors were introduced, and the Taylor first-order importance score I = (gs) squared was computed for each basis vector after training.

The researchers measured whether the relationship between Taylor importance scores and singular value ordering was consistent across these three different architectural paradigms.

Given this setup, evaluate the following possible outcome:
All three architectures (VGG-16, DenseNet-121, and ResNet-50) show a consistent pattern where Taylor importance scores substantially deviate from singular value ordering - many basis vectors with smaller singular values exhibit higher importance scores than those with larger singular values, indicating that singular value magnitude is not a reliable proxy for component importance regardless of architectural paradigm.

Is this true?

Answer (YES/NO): NO